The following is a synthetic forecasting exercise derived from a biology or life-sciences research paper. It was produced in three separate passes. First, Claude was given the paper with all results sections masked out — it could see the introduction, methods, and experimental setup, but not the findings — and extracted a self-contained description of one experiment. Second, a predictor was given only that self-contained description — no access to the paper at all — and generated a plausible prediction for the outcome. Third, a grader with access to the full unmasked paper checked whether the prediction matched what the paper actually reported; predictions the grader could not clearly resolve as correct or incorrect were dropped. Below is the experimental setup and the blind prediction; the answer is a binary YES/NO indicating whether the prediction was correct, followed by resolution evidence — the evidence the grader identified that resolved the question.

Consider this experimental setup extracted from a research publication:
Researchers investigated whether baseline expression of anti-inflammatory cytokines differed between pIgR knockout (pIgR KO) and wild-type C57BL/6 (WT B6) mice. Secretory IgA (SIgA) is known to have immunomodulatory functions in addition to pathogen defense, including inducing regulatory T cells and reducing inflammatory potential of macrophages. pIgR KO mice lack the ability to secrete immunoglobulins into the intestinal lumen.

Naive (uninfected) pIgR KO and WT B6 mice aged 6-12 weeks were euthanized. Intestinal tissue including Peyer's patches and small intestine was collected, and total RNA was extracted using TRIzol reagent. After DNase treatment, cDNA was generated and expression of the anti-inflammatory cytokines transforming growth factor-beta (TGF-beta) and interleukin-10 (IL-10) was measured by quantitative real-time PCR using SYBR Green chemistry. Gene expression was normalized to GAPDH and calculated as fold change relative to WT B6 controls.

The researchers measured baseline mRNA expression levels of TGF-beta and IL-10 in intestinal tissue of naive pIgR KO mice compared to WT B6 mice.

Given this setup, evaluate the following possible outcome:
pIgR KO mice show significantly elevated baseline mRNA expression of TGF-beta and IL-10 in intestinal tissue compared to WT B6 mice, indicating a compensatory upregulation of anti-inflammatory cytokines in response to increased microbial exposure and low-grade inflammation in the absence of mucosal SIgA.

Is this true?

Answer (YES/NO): NO